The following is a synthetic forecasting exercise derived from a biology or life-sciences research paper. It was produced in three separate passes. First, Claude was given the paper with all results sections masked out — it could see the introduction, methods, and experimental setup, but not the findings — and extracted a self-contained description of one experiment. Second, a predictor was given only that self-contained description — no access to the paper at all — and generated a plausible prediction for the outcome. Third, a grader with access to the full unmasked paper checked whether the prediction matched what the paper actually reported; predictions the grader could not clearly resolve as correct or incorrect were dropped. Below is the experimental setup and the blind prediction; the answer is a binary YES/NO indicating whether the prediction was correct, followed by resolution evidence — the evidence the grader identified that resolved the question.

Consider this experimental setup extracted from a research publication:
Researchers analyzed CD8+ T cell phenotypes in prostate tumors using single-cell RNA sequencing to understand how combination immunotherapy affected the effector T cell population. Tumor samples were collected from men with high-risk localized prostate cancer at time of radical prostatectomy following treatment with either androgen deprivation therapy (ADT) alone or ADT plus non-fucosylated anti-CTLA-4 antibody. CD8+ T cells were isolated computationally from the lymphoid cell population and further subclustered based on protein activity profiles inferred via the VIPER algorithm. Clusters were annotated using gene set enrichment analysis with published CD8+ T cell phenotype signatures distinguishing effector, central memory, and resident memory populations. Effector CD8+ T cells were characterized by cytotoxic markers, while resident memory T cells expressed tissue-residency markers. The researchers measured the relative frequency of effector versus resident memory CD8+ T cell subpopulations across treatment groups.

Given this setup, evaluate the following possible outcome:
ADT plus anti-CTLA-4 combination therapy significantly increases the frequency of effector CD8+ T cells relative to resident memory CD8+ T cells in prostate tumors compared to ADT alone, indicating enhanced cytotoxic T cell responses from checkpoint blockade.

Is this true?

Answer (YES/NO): NO